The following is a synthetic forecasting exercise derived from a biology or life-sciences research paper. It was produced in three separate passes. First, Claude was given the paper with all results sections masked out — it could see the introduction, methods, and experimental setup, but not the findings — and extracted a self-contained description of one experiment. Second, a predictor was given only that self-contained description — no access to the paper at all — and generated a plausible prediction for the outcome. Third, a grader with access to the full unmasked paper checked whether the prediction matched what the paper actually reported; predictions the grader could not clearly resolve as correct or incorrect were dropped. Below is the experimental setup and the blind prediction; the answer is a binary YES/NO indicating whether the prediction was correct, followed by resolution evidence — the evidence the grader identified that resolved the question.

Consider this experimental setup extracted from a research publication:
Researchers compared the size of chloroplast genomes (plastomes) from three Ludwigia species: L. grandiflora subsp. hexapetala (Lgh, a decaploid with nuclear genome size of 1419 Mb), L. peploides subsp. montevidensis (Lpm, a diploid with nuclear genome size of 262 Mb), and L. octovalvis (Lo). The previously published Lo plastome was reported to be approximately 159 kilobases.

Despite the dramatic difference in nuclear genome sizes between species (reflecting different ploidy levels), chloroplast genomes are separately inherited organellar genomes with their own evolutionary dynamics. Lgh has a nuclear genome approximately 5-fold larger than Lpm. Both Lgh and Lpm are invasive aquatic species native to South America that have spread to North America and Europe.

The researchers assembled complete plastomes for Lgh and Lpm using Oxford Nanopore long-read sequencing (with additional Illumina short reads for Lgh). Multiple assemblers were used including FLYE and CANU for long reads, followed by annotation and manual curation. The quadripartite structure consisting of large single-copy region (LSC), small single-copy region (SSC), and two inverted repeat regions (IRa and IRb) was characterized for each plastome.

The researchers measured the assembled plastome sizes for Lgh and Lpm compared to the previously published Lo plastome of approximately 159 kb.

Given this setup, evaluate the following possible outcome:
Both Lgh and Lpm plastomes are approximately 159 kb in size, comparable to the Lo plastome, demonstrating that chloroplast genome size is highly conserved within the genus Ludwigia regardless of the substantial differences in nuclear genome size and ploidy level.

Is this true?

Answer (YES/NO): YES